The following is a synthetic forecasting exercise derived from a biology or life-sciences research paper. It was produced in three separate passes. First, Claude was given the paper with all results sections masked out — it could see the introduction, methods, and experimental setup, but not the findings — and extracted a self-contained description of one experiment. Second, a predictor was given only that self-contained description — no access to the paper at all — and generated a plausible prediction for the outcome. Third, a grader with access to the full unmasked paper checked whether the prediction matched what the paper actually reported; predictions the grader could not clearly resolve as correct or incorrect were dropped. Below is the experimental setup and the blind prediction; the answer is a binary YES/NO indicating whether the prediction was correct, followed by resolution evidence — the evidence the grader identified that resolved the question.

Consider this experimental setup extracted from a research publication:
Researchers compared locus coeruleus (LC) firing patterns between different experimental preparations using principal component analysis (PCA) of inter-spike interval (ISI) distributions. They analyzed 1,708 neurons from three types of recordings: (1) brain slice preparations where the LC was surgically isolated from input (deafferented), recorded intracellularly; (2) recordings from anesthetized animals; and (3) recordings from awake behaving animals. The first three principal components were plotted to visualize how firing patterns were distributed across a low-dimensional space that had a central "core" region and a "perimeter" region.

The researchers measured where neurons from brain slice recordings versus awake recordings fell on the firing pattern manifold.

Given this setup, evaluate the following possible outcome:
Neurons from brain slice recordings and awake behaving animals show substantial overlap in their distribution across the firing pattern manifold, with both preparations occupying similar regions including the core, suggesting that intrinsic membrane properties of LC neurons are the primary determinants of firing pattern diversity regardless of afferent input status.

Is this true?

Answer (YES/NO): NO